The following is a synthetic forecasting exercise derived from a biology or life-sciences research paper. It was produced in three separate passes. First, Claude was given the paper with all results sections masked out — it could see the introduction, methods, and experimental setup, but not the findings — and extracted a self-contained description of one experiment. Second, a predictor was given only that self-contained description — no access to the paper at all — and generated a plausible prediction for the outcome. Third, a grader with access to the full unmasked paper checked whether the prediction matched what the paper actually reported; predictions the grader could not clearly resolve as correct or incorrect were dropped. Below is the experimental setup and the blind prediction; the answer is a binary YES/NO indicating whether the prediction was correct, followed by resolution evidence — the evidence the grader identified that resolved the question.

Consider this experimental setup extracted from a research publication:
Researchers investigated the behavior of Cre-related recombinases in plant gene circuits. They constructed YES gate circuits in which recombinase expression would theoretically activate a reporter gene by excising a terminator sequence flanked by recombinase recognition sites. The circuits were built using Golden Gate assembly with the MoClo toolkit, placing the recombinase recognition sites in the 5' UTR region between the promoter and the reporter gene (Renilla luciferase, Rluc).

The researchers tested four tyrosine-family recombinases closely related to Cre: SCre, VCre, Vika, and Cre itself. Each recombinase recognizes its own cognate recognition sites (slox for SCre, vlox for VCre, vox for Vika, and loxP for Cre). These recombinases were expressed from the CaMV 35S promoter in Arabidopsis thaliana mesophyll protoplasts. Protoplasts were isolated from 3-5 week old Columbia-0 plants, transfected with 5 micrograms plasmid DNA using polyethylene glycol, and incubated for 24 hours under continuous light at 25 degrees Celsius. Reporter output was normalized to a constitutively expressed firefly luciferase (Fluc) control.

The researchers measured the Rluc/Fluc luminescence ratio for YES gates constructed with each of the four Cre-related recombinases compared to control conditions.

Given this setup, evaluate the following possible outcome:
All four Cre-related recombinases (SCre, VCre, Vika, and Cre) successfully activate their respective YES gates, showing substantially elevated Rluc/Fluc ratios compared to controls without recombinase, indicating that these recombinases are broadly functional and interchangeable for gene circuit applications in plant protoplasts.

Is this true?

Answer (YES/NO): NO